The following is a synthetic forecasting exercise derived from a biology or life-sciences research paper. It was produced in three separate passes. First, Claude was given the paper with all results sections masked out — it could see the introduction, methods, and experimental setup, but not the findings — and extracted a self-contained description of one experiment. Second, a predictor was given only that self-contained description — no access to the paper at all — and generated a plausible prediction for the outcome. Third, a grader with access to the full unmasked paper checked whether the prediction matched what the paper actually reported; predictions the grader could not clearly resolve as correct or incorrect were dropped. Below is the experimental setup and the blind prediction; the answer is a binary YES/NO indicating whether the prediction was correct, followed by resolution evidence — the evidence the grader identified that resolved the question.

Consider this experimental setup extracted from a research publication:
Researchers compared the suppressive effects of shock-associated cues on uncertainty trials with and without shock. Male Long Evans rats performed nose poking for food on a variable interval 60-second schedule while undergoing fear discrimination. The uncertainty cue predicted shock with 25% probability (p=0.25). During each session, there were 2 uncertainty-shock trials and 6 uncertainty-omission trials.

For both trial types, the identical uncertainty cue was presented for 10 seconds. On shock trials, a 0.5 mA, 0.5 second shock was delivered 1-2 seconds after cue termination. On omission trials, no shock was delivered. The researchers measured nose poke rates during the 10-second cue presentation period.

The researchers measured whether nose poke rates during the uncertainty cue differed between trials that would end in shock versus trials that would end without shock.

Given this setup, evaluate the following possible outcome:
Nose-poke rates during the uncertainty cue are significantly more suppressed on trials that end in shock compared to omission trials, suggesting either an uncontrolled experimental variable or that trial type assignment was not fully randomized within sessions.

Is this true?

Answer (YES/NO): NO